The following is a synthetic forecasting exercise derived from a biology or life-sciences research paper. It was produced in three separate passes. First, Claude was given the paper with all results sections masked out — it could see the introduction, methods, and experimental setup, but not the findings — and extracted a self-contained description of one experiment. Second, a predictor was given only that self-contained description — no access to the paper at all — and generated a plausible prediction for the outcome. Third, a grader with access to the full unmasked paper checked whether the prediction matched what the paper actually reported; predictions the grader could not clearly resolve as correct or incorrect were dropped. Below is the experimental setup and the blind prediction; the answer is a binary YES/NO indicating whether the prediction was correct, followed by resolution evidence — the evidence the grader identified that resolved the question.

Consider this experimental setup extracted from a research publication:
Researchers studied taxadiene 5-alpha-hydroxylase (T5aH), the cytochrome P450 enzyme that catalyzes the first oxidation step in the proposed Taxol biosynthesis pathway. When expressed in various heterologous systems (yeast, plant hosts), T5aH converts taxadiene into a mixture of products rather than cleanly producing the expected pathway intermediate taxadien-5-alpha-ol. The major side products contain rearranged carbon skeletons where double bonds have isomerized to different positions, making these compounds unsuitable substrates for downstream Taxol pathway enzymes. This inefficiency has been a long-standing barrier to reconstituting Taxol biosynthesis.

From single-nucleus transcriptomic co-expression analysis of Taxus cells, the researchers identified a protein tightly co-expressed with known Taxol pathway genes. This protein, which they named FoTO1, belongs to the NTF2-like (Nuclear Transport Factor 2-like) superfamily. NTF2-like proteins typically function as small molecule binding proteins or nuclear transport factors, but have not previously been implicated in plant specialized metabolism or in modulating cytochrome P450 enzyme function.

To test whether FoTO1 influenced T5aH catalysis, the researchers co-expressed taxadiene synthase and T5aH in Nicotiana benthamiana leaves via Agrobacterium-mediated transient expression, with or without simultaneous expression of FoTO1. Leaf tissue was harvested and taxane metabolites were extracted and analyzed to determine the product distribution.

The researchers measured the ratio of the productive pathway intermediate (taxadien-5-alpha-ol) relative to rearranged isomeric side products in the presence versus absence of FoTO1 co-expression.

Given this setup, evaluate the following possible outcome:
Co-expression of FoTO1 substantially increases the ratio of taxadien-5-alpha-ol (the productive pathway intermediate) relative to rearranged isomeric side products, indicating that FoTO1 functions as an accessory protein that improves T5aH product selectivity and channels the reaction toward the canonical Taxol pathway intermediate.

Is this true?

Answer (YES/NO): YES